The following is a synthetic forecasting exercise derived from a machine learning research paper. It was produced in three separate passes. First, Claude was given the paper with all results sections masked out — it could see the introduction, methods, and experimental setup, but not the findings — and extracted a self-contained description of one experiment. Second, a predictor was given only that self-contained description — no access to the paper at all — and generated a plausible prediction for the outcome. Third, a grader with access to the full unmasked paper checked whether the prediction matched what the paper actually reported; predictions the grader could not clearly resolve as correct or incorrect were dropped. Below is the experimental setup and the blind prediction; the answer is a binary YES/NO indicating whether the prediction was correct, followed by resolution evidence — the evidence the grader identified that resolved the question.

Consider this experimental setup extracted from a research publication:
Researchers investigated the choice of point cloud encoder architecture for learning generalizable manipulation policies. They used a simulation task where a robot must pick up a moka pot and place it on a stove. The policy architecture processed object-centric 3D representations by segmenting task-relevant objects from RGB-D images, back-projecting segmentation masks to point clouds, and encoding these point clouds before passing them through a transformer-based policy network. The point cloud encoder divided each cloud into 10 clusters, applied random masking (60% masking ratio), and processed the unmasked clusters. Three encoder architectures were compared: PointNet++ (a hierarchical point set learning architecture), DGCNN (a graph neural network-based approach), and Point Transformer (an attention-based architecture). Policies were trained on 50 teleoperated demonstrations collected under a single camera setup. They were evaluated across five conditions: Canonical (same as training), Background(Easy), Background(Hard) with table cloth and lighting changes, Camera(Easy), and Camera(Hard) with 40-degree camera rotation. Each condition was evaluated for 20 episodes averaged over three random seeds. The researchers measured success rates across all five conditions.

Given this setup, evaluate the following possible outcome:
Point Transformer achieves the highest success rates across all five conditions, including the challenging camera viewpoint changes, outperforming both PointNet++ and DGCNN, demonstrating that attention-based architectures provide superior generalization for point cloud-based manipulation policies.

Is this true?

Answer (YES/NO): NO